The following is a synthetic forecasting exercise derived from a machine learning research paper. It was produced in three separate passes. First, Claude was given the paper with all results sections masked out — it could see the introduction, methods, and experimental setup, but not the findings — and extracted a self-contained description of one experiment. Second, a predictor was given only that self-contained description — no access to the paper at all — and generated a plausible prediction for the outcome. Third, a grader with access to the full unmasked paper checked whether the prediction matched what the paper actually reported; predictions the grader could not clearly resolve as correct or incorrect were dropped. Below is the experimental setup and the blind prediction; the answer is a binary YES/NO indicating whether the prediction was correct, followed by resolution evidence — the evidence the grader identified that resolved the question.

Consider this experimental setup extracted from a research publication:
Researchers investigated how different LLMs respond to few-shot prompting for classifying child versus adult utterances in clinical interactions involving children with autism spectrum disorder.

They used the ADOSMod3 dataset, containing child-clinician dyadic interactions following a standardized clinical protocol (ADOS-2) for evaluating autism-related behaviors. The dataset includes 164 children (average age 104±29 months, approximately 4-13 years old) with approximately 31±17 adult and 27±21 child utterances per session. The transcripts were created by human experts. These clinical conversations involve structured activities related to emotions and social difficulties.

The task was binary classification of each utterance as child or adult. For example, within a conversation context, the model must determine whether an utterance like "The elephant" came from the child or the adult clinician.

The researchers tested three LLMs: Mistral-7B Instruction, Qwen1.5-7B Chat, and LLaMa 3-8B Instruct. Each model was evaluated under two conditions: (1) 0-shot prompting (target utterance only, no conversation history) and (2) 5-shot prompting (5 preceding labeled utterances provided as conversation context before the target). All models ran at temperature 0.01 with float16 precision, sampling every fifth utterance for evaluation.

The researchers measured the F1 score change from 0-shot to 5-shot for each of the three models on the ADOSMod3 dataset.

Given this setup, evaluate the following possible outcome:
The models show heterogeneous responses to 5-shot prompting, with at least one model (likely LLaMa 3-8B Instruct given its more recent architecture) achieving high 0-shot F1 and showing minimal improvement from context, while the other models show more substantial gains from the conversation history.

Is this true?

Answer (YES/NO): NO